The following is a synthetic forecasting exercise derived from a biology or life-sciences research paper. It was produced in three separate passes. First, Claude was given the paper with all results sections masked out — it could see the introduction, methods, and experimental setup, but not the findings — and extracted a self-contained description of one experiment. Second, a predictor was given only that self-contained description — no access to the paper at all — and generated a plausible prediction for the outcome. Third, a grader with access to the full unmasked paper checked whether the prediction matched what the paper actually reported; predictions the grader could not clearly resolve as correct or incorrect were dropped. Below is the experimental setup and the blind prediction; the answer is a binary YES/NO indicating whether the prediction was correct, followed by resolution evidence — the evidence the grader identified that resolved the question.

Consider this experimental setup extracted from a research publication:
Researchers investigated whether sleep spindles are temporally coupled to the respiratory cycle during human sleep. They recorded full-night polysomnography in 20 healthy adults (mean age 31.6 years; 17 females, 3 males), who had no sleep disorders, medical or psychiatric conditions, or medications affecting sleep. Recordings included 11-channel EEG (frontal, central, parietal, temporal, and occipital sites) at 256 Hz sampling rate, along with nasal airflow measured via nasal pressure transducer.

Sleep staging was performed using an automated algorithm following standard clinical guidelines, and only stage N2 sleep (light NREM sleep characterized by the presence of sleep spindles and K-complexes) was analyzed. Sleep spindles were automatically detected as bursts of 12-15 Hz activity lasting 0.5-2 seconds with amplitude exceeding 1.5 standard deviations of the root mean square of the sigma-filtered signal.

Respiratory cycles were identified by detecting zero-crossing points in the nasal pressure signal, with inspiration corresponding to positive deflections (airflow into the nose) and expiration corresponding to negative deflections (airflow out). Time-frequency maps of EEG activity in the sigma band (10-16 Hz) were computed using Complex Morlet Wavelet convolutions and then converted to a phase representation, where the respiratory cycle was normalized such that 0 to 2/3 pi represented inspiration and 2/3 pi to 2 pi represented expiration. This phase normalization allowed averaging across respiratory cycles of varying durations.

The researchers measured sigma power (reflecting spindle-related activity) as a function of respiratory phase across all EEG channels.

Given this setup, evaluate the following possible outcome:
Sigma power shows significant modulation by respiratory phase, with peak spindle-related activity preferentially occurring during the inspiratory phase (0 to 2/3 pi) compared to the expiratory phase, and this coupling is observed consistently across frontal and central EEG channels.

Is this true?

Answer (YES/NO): NO